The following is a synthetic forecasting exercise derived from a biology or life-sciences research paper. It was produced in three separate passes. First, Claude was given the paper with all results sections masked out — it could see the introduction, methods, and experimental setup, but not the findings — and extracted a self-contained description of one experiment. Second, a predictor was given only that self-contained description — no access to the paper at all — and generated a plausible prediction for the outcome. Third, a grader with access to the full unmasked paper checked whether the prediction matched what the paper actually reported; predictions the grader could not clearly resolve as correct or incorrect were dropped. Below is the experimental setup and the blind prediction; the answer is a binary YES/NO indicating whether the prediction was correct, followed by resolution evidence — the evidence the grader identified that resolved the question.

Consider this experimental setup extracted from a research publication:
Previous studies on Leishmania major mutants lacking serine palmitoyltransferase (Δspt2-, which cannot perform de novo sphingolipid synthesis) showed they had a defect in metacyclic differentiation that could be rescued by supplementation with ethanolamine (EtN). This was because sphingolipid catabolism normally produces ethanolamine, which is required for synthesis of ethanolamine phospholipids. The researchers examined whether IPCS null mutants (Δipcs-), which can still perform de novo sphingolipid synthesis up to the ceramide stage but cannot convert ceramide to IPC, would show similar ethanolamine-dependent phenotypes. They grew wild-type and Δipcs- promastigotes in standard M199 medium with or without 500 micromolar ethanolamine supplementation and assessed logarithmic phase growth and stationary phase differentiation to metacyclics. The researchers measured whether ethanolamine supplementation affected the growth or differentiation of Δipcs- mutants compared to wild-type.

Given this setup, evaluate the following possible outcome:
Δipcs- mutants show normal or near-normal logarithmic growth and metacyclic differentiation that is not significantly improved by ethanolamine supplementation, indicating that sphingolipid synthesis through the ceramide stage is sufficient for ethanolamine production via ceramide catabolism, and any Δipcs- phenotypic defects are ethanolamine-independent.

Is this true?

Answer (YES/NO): YES